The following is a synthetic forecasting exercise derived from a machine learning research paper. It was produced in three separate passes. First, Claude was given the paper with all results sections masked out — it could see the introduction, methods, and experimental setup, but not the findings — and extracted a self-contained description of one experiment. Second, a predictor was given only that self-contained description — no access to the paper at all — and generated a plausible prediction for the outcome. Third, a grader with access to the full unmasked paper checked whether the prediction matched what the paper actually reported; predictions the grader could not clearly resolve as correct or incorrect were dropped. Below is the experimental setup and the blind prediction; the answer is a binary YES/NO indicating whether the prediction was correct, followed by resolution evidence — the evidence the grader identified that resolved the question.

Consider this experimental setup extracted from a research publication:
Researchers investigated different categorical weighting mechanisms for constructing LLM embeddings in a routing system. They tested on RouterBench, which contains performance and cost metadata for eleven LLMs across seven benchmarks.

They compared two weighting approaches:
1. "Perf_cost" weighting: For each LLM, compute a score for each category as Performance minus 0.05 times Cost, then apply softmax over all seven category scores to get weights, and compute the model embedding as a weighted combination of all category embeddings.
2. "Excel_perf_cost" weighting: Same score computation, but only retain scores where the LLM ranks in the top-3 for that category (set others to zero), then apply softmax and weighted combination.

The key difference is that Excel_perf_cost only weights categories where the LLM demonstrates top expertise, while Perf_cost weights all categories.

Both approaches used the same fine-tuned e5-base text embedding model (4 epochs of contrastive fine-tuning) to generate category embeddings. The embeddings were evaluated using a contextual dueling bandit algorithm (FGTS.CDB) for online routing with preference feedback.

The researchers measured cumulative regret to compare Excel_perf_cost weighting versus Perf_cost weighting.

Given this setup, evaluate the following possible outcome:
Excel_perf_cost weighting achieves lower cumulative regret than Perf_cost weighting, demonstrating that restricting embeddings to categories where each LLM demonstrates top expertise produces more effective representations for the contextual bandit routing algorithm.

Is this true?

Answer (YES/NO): YES